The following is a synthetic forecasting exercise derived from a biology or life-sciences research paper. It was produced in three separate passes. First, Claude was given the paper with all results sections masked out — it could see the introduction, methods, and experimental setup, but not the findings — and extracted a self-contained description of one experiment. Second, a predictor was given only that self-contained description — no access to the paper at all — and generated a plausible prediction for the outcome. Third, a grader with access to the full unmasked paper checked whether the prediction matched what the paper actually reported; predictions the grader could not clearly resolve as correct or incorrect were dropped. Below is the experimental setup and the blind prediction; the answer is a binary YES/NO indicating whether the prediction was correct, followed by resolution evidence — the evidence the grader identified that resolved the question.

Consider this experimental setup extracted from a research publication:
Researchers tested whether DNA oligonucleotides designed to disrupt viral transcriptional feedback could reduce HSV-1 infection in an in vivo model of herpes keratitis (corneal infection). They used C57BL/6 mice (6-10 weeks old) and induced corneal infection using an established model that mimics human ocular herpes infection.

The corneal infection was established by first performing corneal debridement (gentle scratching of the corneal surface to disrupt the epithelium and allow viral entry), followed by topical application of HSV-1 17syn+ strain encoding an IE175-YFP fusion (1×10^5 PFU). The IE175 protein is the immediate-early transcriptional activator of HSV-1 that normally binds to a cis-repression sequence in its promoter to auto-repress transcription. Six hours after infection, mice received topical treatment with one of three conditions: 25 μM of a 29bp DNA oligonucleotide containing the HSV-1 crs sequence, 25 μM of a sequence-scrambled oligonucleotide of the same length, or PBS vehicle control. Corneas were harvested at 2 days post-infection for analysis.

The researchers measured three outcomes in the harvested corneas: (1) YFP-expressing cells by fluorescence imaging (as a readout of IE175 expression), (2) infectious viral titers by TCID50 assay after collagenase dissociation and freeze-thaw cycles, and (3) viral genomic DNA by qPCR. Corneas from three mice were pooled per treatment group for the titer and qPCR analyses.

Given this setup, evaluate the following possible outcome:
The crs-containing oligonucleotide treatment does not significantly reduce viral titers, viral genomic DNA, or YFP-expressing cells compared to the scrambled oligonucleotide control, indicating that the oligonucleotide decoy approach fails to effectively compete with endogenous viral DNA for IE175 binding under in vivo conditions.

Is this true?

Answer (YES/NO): NO